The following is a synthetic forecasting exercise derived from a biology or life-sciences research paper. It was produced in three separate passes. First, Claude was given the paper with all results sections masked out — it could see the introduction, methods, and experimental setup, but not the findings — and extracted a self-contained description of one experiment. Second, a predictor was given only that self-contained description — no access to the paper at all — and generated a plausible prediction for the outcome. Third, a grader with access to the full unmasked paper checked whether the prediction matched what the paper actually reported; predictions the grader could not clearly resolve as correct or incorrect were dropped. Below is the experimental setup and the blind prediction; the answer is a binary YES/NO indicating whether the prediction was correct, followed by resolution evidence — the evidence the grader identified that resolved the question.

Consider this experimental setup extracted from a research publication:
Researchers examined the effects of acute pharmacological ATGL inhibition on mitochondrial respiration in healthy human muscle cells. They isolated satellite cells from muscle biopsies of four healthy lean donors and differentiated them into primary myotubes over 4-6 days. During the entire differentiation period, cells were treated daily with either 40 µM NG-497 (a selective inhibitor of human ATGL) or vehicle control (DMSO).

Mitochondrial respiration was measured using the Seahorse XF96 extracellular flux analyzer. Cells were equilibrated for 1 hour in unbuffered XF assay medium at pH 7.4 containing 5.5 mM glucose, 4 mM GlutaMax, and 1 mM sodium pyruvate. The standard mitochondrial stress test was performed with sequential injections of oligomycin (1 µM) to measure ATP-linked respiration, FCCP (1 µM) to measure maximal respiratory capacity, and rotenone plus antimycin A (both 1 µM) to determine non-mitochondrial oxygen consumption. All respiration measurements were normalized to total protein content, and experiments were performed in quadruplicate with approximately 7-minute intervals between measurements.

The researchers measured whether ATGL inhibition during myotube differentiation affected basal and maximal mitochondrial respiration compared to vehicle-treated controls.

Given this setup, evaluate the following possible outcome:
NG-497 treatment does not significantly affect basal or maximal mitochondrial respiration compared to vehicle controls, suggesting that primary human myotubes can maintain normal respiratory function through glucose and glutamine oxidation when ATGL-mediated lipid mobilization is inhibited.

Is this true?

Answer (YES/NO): NO